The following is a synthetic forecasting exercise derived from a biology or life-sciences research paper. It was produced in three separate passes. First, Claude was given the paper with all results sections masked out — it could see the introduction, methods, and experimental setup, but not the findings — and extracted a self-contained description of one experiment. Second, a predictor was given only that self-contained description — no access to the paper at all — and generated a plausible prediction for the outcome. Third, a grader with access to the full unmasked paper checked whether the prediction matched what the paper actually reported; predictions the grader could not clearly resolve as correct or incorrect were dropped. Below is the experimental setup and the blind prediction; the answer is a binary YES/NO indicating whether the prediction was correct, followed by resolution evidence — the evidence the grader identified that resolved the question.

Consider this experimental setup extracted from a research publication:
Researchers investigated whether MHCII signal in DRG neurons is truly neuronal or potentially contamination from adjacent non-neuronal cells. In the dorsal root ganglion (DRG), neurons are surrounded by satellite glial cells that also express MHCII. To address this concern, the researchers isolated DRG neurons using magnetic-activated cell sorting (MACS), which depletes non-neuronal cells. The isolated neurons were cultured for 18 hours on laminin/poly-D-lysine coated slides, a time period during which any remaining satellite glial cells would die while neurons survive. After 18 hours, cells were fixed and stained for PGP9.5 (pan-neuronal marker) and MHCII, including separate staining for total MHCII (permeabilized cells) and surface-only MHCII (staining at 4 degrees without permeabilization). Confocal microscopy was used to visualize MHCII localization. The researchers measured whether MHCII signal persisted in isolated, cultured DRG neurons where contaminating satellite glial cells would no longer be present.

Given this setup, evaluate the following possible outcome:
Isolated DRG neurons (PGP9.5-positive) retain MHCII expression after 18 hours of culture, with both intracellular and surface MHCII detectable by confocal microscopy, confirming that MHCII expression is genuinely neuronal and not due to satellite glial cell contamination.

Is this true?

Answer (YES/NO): YES